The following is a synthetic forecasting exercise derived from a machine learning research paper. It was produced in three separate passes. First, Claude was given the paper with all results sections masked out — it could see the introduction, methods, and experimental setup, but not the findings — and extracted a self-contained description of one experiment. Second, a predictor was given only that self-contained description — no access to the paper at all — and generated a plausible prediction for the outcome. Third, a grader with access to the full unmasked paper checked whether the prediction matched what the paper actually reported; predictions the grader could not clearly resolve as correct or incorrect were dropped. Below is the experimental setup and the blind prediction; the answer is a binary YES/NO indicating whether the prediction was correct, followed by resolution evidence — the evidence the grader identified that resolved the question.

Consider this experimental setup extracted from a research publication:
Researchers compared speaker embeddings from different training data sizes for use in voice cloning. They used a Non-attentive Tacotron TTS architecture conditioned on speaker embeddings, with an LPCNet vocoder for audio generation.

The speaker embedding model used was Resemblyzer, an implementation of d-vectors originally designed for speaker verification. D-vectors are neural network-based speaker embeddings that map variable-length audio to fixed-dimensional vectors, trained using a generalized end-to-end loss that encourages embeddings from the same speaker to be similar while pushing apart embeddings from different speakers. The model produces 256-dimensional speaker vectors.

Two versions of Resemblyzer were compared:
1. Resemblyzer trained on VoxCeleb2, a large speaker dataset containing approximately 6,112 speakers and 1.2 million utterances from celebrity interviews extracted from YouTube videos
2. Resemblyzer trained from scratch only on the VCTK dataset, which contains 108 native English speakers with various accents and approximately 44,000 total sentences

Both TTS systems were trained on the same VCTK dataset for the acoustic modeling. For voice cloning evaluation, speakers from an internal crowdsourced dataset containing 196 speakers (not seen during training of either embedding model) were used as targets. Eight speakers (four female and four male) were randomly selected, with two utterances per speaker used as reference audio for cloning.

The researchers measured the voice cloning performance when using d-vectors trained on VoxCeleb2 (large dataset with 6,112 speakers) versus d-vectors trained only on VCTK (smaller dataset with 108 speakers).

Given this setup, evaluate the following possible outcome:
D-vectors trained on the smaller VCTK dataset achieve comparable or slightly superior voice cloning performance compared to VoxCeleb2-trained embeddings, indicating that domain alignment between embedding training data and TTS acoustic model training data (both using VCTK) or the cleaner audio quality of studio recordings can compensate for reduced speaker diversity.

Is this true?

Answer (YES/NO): NO